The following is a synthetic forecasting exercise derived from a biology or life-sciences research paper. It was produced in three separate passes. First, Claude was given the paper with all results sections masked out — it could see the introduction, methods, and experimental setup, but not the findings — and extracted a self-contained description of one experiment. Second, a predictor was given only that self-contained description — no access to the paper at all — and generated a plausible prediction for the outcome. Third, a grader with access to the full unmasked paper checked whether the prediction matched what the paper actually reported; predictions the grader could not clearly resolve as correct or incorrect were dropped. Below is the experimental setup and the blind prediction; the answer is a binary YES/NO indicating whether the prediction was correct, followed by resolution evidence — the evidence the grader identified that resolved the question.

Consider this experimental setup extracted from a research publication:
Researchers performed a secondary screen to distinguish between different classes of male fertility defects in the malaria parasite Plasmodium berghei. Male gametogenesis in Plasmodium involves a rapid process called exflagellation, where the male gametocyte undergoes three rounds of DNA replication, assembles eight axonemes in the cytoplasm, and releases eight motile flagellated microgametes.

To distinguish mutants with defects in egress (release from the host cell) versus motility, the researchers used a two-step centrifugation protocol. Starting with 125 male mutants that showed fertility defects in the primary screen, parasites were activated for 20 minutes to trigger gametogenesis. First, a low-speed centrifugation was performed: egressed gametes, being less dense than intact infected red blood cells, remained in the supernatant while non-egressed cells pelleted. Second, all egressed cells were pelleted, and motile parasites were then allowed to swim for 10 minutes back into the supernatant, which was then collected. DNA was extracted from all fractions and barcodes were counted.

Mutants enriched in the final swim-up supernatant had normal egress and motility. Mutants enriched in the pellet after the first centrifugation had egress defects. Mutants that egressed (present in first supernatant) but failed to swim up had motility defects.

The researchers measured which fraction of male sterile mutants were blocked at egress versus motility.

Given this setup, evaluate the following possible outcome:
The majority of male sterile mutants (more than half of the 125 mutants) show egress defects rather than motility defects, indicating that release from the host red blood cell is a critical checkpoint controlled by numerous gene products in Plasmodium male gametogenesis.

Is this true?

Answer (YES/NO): YES